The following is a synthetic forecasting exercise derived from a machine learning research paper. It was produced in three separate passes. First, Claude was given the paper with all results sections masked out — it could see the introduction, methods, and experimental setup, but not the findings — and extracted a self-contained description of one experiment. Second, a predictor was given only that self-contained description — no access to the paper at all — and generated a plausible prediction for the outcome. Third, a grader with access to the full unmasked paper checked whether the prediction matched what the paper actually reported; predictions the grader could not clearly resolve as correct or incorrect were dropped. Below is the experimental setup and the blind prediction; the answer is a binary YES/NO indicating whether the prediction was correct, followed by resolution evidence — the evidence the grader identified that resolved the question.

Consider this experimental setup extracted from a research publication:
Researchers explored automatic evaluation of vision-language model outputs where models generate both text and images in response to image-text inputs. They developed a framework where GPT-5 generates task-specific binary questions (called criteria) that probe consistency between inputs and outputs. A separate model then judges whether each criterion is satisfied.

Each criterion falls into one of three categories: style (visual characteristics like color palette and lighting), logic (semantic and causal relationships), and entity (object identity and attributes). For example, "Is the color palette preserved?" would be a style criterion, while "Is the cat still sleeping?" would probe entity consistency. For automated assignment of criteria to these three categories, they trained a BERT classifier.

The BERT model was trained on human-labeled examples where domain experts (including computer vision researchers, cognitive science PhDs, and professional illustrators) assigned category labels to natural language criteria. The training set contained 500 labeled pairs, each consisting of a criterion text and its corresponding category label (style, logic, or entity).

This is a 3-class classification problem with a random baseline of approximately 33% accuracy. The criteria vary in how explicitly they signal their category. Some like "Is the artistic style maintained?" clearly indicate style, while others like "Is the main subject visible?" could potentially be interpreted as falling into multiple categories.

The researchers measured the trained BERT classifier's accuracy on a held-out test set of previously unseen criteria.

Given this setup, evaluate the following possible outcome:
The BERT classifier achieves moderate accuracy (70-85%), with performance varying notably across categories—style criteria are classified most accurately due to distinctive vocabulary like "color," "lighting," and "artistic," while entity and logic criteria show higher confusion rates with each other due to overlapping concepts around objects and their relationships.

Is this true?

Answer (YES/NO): NO